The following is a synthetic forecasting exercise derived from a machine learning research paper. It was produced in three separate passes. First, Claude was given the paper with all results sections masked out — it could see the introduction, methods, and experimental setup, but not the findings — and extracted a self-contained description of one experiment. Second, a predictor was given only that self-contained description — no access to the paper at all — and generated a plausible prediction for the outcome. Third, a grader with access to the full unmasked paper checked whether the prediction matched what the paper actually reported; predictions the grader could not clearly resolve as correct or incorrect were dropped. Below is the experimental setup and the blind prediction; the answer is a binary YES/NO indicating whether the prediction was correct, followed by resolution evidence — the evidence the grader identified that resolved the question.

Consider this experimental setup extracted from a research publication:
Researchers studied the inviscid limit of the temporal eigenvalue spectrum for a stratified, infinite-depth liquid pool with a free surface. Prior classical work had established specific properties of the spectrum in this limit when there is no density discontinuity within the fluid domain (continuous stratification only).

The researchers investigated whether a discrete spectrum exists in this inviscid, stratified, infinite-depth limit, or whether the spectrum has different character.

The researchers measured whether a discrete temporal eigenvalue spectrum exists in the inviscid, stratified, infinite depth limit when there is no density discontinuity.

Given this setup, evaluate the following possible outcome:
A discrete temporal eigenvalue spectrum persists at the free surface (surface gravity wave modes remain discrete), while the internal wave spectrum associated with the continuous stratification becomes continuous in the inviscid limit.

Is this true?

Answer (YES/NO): NO